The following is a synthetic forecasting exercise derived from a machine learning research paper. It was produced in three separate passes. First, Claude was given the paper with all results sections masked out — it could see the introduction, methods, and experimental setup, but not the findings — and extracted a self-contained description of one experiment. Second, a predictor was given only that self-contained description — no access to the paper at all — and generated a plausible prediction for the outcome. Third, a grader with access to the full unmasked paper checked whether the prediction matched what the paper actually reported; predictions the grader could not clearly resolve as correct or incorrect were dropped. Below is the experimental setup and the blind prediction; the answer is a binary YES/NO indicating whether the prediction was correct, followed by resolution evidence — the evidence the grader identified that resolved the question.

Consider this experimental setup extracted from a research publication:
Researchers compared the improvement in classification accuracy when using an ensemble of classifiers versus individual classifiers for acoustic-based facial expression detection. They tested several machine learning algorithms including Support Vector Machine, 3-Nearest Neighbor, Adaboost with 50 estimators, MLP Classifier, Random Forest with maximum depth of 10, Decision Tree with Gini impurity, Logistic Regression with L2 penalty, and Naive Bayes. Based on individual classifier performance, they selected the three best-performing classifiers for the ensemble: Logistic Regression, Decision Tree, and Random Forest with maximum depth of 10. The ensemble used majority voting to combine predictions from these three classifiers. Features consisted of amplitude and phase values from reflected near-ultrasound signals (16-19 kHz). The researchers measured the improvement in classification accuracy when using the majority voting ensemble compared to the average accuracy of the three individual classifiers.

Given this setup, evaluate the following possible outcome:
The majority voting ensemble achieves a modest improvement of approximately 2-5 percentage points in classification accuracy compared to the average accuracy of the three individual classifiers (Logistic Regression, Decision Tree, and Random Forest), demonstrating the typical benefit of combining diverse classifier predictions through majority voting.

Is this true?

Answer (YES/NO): YES